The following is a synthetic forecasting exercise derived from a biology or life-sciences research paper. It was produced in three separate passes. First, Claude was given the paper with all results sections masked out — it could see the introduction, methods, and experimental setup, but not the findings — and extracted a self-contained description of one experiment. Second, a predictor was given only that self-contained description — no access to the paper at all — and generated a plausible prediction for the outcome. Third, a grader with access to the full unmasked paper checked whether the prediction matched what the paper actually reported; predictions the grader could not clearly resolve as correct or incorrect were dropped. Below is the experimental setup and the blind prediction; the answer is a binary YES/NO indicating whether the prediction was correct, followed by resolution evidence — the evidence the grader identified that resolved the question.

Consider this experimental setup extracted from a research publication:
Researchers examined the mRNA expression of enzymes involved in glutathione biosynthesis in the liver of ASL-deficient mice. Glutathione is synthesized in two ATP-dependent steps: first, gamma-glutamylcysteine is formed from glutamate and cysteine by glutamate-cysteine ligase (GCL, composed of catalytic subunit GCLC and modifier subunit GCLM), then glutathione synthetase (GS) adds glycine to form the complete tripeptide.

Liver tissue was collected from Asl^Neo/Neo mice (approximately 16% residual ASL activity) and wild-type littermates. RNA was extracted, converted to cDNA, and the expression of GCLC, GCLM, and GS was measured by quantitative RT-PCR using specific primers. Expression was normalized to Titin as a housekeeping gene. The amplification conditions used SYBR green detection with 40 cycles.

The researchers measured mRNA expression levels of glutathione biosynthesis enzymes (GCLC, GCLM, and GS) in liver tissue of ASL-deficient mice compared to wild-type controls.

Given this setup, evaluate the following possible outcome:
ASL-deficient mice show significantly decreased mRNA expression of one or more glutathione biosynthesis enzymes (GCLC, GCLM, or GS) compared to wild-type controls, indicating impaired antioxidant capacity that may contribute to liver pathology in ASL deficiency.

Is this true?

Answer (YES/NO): YES